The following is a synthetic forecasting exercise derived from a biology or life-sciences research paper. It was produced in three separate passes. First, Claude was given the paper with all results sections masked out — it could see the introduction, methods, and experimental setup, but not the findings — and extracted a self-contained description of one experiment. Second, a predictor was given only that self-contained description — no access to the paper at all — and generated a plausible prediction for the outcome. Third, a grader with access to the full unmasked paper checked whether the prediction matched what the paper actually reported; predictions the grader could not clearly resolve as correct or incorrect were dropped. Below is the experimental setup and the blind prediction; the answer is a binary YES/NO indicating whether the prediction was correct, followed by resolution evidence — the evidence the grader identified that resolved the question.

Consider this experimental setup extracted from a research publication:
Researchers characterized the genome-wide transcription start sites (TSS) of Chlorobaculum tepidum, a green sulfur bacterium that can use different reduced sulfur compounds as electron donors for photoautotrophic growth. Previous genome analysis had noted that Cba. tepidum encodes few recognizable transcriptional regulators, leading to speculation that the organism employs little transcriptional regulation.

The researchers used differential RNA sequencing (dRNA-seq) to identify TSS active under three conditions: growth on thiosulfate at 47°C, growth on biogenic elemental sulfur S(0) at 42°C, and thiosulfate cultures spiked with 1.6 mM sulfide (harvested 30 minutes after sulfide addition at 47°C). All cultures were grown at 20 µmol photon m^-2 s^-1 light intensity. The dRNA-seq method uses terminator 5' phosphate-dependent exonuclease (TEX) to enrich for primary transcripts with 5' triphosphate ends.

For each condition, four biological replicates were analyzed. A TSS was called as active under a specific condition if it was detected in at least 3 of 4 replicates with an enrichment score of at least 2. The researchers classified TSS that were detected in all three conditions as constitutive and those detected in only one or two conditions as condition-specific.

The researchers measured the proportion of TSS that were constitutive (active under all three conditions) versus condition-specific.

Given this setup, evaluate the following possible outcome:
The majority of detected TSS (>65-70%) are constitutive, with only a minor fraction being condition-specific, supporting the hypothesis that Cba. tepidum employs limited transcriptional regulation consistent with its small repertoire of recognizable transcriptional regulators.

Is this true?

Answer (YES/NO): NO